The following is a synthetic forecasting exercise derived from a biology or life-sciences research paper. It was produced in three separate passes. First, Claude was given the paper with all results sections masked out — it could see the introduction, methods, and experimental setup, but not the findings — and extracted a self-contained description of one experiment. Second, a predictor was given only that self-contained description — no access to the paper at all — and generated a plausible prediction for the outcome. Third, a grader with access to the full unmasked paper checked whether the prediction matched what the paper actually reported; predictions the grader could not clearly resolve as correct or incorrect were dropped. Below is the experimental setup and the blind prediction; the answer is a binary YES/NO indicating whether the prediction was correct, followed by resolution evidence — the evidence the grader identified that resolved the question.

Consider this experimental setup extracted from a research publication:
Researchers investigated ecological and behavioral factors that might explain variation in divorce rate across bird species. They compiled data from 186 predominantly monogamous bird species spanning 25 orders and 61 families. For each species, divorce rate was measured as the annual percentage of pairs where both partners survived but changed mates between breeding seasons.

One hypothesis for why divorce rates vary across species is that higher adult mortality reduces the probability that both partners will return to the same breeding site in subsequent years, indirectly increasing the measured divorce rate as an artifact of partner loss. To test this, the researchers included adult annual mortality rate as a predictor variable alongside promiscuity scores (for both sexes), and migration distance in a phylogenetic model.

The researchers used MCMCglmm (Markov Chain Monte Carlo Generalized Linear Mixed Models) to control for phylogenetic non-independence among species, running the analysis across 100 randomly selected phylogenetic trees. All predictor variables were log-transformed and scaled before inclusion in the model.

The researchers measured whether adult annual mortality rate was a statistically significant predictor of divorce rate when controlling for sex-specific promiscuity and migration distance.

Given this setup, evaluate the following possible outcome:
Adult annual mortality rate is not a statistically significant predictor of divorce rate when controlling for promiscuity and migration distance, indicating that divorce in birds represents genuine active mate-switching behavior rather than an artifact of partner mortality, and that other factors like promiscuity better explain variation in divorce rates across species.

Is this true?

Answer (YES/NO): YES